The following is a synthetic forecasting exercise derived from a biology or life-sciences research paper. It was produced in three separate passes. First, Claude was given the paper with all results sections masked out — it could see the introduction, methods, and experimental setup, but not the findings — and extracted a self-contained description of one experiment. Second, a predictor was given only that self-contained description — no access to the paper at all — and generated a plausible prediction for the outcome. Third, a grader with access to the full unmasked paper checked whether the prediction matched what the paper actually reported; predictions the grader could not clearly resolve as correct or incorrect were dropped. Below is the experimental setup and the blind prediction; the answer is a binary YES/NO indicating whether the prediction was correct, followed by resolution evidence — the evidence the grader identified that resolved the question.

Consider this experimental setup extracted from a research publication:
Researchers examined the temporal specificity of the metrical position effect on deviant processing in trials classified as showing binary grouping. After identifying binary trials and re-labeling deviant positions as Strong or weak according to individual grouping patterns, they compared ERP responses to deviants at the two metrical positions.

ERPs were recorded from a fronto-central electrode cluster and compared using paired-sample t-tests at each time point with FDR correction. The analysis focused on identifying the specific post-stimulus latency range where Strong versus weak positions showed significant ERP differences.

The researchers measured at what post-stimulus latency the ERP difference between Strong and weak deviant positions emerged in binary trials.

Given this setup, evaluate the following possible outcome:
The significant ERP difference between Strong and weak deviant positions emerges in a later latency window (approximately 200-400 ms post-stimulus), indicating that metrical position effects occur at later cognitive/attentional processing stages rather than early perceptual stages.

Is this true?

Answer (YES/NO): NO